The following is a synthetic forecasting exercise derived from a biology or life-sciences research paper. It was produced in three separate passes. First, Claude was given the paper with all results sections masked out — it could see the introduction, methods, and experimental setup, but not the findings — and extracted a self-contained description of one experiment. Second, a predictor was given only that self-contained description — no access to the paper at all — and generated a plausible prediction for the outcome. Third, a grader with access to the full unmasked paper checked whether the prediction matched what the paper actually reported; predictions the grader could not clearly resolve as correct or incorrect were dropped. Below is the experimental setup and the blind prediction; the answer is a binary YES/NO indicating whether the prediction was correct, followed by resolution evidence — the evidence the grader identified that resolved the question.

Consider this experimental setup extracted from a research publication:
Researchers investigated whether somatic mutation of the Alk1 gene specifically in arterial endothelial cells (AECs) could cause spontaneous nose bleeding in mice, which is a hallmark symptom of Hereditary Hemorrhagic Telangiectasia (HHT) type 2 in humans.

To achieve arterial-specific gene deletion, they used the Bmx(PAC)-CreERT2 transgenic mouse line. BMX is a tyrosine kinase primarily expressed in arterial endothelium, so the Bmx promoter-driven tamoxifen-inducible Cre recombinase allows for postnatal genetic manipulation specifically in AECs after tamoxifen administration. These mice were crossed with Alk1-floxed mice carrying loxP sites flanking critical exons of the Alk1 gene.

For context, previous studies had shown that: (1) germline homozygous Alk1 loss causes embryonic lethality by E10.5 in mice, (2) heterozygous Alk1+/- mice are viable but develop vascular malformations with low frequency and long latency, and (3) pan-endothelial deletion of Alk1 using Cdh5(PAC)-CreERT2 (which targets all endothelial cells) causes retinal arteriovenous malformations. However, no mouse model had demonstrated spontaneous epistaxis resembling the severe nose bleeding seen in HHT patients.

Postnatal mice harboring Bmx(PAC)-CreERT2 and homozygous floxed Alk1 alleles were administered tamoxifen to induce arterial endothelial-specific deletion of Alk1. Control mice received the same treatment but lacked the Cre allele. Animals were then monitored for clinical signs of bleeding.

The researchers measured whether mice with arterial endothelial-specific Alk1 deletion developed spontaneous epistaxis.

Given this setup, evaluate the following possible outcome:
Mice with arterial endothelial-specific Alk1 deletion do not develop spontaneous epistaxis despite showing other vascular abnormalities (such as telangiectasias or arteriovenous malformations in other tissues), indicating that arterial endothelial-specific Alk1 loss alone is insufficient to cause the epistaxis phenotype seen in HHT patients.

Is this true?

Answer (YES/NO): NO